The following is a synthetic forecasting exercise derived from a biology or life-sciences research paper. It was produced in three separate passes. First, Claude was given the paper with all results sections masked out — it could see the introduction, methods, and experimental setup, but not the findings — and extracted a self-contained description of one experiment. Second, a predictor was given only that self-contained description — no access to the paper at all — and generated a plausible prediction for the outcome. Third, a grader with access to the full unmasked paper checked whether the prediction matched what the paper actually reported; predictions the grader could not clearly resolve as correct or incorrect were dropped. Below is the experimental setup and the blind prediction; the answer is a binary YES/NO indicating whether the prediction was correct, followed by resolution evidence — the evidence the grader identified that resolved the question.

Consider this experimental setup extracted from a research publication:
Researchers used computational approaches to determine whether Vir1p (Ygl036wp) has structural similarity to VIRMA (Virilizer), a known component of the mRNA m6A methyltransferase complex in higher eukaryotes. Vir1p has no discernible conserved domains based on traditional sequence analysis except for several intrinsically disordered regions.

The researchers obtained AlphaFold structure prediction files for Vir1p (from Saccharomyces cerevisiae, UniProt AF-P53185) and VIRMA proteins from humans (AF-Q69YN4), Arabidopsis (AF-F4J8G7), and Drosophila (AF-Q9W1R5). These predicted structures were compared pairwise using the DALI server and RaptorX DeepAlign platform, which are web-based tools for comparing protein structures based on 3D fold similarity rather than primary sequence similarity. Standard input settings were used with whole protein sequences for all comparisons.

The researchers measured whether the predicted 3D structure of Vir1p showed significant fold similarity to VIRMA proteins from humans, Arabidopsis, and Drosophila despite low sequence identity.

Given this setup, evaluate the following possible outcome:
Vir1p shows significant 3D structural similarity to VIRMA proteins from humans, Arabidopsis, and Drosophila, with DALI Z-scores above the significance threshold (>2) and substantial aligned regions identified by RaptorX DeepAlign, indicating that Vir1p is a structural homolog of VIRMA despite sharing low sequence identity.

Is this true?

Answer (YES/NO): YES